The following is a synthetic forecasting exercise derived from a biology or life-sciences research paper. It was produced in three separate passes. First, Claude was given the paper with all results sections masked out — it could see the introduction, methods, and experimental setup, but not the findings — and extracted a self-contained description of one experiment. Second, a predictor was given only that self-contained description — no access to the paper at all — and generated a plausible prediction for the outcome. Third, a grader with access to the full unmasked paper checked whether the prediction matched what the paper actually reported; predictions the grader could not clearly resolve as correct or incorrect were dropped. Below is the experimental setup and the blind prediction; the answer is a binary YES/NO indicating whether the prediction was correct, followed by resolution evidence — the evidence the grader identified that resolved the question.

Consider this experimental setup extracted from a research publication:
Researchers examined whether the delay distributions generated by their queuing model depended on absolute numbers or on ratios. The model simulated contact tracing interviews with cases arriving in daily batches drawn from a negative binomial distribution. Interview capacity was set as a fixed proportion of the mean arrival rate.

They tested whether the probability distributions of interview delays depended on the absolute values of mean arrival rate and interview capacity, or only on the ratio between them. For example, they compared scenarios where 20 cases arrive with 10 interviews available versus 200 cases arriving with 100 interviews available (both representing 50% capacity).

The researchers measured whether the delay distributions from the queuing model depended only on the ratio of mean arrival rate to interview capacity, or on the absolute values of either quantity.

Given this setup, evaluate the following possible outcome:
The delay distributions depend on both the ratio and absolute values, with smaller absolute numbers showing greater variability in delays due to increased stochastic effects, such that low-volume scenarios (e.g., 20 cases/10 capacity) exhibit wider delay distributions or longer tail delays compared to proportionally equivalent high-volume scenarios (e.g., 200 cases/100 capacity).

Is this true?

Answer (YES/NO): NO